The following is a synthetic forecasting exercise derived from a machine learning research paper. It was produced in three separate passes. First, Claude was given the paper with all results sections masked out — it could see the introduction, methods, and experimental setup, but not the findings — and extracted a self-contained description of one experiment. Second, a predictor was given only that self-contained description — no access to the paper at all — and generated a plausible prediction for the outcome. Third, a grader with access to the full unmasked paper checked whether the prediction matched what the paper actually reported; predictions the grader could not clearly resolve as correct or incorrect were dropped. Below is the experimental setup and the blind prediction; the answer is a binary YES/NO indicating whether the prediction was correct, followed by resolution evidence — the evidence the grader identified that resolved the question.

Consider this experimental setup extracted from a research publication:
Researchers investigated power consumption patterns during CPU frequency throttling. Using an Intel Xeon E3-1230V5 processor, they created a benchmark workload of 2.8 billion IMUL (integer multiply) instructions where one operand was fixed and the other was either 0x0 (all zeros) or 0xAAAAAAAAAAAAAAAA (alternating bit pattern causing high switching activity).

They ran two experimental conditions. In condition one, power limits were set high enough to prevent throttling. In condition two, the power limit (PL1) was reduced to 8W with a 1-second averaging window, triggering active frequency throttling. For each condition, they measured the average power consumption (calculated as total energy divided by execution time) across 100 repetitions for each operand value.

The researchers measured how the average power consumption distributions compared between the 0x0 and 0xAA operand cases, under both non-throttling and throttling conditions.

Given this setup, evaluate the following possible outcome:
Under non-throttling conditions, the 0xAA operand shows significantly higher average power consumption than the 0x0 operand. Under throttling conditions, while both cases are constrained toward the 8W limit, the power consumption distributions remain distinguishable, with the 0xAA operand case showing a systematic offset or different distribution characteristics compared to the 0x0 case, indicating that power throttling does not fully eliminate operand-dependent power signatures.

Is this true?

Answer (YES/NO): NO